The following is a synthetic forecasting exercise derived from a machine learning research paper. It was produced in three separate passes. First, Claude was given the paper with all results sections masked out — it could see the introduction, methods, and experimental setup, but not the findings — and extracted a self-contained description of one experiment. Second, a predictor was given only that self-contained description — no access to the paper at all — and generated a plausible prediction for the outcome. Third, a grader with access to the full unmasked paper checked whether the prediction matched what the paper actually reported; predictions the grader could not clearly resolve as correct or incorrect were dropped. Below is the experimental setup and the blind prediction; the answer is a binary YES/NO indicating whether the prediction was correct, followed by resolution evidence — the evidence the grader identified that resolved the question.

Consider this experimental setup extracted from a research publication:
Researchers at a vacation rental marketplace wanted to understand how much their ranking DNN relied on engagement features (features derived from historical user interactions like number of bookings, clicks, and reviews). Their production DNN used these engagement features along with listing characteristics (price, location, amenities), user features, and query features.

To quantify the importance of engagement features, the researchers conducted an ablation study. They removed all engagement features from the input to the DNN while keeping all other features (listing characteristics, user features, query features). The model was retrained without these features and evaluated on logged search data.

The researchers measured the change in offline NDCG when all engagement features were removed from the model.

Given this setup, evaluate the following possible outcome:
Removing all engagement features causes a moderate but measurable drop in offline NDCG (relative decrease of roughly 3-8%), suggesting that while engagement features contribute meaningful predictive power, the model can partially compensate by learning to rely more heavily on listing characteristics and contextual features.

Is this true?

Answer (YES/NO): YES